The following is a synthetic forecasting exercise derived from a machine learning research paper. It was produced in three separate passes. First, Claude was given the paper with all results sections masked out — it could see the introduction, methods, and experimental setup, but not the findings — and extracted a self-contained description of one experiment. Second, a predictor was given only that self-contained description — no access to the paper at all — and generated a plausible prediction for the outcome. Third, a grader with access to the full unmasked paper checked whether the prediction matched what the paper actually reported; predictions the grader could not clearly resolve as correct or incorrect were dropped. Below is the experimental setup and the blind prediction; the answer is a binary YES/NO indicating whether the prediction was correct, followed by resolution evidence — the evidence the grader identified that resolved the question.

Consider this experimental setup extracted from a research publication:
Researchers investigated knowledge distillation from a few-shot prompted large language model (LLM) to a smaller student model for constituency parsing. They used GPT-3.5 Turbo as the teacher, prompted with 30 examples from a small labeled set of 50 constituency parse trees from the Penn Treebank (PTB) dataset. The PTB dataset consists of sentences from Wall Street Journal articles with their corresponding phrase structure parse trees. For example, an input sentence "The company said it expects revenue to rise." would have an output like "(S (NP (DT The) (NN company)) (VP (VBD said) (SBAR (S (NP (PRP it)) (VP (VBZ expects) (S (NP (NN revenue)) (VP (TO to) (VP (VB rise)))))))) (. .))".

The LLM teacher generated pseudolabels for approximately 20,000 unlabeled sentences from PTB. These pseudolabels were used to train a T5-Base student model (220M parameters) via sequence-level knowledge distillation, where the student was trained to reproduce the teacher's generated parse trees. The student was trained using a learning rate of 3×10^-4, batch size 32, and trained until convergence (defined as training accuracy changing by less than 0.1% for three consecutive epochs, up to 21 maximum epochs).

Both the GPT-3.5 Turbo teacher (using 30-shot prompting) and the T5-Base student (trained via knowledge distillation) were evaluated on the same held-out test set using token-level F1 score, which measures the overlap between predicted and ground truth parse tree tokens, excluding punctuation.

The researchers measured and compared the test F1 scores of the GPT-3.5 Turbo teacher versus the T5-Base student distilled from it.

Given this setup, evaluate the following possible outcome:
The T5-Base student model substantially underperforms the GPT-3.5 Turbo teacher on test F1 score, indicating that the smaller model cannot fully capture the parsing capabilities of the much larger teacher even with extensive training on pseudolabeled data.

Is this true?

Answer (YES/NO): NO